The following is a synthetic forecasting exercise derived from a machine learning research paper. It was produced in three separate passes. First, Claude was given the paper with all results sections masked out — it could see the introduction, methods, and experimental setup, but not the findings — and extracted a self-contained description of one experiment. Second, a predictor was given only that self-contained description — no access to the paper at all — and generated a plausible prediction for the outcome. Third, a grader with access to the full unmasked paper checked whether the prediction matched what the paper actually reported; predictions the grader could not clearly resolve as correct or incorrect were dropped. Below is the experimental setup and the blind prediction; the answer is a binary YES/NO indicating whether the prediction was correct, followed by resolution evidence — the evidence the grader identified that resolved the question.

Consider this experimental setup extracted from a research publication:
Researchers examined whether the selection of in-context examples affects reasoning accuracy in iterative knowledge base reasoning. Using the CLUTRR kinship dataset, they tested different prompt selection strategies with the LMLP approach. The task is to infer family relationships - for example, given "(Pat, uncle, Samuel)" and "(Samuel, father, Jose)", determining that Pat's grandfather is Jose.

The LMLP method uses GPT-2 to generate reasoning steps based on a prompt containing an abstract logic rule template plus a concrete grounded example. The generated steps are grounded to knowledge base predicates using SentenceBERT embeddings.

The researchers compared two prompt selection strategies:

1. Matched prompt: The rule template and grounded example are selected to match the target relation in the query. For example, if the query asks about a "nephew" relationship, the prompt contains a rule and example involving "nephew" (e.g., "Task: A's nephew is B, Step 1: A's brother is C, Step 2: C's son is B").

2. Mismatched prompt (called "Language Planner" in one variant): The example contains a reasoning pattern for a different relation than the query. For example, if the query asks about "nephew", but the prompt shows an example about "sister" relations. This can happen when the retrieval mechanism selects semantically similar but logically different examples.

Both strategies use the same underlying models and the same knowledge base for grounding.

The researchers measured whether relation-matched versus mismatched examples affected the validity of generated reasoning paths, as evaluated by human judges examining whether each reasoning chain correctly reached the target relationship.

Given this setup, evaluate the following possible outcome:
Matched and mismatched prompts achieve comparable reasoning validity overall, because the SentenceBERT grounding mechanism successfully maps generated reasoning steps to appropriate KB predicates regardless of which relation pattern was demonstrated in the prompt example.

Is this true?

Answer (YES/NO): NO